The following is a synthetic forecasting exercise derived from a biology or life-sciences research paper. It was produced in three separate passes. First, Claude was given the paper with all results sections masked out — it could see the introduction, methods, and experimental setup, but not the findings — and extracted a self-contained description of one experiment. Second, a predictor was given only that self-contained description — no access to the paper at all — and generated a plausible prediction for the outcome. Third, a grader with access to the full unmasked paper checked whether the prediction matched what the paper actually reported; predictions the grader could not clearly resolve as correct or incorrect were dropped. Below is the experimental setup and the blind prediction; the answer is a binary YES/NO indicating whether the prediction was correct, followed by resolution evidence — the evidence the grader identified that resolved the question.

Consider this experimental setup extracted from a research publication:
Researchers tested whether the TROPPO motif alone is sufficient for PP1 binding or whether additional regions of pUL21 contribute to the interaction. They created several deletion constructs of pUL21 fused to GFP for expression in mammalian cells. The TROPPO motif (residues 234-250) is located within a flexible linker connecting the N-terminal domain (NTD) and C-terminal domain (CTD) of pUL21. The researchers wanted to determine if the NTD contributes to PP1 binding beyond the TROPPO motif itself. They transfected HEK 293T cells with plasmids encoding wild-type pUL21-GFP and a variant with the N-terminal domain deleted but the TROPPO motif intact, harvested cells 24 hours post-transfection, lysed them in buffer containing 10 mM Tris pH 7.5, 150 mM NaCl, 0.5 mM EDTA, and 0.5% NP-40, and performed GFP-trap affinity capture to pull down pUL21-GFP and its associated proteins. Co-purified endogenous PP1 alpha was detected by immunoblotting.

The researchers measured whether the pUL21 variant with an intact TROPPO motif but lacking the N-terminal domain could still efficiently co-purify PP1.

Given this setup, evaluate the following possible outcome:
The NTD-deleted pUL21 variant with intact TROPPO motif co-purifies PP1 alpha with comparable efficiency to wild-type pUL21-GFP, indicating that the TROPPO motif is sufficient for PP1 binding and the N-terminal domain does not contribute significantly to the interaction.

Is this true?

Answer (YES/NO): NO